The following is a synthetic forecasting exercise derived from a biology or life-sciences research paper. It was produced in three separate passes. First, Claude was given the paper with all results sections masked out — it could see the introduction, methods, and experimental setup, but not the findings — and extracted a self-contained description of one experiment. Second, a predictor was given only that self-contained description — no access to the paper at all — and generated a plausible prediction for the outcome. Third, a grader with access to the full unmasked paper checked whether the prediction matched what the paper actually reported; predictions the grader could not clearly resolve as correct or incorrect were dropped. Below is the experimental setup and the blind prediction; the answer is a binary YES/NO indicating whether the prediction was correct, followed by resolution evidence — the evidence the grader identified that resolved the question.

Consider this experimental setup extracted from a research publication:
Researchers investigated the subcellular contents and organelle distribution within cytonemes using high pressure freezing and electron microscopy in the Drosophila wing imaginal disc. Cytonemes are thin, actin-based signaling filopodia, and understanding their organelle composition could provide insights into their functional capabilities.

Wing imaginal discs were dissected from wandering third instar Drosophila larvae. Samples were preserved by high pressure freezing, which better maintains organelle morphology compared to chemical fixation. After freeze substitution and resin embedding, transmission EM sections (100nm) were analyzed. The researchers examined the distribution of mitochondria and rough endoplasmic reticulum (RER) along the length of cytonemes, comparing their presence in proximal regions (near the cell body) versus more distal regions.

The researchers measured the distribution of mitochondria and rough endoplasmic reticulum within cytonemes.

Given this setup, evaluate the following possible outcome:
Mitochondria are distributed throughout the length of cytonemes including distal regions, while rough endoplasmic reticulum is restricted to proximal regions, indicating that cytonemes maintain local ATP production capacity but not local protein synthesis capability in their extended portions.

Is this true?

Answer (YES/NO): NO